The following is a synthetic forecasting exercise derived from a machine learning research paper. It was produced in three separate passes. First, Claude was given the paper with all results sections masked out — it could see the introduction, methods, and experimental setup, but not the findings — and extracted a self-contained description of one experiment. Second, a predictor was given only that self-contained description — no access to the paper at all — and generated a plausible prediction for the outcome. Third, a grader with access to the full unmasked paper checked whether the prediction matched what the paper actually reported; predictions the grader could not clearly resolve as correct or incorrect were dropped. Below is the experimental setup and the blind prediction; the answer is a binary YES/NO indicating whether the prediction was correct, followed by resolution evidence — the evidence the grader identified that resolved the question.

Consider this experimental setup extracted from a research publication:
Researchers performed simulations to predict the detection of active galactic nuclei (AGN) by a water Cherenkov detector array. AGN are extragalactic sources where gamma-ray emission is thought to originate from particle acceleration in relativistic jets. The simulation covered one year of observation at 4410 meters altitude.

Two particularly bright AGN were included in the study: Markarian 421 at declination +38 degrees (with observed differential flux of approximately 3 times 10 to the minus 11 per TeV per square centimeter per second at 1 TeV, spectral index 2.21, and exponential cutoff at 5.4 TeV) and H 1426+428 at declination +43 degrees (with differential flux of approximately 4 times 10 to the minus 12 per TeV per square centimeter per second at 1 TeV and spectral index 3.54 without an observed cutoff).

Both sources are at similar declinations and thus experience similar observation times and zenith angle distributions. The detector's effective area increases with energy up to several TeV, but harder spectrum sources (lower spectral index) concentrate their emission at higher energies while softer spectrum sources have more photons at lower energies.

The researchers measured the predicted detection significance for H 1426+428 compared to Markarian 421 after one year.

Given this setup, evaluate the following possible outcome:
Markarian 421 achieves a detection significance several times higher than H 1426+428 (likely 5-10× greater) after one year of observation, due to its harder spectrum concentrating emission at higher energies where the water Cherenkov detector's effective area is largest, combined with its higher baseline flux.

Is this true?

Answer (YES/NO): NO